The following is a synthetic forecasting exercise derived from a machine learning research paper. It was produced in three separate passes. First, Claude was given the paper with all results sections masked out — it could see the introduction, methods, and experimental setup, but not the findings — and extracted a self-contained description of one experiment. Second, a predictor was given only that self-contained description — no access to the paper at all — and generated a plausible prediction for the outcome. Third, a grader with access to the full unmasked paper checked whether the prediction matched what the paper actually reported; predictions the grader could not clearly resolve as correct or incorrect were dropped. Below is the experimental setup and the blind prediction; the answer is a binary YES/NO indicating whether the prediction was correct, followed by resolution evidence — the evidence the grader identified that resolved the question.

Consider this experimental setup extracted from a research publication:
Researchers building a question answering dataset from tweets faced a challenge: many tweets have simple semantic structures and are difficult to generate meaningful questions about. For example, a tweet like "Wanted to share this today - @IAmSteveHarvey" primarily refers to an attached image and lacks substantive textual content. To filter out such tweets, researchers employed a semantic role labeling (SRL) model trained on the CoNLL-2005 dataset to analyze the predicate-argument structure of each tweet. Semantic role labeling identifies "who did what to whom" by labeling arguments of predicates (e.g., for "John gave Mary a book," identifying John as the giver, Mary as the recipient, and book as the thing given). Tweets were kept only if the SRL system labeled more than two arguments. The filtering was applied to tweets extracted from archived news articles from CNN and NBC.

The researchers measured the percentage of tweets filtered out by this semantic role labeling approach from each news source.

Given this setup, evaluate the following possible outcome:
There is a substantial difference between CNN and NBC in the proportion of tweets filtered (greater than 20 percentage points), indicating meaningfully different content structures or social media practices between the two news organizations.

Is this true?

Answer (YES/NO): NO